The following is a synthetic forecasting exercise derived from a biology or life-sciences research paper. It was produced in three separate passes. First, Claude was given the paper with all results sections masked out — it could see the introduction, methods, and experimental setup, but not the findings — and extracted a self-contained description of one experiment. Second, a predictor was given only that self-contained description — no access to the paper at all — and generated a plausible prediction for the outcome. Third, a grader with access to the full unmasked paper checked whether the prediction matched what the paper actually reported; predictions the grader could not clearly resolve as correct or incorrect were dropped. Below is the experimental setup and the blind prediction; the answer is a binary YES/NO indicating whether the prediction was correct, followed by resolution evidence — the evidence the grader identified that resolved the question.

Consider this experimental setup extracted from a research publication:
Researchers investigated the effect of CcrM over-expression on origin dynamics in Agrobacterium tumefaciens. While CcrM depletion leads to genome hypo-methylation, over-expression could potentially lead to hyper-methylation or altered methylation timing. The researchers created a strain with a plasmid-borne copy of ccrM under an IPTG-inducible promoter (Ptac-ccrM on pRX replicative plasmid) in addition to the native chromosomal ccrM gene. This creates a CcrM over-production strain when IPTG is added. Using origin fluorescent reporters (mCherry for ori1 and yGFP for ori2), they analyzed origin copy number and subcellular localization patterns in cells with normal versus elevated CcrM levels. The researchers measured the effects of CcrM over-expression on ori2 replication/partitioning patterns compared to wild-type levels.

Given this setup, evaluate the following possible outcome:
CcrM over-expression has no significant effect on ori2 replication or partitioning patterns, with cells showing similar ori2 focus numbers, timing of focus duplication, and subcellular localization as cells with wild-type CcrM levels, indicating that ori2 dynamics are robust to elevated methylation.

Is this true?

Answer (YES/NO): NO